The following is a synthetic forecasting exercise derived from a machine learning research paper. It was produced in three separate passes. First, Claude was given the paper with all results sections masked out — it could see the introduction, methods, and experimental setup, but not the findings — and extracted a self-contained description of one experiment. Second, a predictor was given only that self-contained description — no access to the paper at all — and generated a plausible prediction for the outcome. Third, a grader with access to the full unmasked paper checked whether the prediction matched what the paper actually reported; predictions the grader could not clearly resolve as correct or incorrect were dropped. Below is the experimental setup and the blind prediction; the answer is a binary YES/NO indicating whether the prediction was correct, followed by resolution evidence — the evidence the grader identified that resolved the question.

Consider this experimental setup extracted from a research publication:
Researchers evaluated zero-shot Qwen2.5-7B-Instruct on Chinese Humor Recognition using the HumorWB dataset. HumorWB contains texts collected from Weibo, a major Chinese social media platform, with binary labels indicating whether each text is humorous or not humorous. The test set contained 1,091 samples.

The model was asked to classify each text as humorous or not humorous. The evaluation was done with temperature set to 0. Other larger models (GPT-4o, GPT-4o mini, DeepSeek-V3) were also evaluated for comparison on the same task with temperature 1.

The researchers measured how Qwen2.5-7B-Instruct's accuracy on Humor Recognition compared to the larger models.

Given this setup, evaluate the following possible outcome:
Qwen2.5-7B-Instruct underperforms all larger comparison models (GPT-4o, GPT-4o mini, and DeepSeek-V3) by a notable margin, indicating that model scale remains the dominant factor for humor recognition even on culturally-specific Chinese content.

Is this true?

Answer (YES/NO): YES